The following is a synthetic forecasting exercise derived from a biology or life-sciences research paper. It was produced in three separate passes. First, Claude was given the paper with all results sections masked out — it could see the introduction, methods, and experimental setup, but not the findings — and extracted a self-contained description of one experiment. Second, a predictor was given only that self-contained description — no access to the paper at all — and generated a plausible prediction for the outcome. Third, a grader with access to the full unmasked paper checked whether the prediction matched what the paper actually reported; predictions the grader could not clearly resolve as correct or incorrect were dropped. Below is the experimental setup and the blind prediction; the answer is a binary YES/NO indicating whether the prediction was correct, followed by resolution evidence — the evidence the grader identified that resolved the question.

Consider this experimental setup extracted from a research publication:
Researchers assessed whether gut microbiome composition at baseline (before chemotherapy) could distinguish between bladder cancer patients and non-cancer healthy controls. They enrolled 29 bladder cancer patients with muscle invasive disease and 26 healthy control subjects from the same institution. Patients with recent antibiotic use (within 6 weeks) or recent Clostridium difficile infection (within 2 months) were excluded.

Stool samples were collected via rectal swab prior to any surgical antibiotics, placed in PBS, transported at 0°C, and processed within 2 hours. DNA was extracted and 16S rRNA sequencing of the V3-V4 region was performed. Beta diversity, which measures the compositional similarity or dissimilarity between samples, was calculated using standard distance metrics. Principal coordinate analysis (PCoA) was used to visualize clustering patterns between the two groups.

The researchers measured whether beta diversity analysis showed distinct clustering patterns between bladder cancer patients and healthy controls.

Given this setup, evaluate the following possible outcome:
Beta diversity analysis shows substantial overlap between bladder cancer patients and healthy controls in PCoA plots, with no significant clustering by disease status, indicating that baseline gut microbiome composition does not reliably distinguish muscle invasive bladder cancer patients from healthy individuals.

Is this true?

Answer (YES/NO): NO